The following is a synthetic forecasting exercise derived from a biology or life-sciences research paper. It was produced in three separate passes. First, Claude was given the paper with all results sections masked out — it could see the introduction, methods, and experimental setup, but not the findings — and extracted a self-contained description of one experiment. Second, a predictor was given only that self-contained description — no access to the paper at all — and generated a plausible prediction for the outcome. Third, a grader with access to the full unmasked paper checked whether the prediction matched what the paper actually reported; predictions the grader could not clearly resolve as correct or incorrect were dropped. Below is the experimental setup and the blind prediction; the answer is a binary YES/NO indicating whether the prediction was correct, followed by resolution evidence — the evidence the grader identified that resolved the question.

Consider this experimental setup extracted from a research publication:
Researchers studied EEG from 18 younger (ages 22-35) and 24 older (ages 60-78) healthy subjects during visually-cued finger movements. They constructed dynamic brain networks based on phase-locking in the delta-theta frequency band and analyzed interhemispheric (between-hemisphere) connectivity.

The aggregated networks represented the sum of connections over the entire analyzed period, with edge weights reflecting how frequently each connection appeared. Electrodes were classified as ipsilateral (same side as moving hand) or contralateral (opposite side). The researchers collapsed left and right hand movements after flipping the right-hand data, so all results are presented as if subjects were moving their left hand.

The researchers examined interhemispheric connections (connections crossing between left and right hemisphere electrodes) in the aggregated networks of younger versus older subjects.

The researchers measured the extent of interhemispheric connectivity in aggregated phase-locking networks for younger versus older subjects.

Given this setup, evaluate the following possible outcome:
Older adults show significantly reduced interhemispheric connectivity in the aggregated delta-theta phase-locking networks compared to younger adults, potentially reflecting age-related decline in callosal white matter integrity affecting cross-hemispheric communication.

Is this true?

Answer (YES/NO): NO